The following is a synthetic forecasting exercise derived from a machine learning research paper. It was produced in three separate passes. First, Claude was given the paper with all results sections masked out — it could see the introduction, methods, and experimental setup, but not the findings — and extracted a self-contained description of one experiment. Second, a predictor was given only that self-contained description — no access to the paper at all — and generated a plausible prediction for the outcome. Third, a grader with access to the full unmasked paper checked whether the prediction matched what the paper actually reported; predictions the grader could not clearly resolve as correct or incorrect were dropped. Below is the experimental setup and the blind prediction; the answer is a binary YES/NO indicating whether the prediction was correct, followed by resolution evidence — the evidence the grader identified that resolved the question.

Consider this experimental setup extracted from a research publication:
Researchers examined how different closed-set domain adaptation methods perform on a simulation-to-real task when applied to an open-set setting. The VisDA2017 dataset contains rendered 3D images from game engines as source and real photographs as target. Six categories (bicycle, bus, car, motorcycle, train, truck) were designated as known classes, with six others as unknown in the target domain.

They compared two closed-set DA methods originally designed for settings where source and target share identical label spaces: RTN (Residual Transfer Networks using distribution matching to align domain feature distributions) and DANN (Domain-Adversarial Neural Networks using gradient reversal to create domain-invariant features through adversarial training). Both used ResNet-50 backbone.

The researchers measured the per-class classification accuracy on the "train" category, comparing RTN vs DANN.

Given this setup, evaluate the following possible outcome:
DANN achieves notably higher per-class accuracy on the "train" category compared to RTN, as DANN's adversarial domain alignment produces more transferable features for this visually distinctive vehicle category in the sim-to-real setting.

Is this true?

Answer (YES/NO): NO